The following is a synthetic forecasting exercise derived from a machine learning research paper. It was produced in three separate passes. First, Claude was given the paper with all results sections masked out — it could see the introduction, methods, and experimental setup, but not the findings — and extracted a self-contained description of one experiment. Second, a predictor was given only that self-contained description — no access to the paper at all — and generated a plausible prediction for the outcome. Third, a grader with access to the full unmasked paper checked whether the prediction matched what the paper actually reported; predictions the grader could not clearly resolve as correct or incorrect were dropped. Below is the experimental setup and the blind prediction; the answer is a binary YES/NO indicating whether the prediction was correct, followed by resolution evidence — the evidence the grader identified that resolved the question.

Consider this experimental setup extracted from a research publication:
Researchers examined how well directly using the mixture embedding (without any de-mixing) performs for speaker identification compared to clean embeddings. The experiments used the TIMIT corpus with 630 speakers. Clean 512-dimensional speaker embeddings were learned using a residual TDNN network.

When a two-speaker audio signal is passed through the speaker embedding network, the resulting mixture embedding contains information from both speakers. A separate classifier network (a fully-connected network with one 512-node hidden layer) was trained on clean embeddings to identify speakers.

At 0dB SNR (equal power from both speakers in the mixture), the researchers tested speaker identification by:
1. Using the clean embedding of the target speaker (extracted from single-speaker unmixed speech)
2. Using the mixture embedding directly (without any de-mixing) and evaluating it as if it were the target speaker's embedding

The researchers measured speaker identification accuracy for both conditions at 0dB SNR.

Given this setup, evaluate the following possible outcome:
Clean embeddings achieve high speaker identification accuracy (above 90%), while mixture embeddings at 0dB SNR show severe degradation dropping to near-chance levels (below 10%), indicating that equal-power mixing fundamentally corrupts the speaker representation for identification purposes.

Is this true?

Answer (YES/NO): NO